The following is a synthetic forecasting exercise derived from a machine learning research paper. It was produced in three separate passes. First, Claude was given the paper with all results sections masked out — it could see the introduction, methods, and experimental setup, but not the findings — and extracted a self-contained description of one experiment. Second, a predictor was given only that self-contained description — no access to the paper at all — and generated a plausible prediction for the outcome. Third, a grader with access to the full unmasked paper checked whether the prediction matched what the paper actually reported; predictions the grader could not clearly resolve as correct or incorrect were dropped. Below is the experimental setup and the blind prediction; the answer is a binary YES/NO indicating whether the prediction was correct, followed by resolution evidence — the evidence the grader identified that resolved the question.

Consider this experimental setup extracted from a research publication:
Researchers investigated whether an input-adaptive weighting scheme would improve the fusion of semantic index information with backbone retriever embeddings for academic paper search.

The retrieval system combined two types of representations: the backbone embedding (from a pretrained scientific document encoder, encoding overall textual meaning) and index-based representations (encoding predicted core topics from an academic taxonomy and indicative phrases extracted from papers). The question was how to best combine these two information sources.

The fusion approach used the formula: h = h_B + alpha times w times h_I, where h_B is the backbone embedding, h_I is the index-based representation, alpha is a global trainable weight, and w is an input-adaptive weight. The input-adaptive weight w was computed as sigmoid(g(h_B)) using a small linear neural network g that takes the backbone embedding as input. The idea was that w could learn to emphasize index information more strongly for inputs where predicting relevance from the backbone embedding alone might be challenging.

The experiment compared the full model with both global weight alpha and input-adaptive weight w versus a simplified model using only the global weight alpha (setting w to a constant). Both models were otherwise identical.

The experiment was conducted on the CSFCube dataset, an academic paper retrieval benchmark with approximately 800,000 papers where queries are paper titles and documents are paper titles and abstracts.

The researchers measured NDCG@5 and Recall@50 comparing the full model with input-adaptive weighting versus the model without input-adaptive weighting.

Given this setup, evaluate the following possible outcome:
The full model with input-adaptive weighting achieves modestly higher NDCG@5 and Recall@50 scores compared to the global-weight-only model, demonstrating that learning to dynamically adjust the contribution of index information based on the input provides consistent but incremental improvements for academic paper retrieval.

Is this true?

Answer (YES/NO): NO